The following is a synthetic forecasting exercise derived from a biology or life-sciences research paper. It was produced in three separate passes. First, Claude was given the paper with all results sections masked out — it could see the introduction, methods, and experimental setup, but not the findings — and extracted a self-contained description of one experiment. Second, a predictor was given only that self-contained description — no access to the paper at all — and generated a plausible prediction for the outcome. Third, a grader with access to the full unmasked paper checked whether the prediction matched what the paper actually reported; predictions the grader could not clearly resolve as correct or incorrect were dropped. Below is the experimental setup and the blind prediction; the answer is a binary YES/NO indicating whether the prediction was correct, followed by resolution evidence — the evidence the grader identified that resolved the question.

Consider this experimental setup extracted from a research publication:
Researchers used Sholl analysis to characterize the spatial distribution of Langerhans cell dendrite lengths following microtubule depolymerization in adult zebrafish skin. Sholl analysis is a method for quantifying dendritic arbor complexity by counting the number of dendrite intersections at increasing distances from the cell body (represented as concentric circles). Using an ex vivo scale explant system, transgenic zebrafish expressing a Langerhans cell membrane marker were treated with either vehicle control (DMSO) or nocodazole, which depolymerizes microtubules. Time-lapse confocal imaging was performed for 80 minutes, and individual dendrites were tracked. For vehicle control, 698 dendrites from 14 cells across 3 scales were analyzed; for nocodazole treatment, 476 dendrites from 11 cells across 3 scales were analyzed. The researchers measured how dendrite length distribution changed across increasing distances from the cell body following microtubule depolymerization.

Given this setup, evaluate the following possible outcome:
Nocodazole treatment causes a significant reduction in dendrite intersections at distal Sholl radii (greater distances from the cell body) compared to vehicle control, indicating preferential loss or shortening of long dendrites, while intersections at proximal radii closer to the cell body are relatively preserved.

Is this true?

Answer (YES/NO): NO